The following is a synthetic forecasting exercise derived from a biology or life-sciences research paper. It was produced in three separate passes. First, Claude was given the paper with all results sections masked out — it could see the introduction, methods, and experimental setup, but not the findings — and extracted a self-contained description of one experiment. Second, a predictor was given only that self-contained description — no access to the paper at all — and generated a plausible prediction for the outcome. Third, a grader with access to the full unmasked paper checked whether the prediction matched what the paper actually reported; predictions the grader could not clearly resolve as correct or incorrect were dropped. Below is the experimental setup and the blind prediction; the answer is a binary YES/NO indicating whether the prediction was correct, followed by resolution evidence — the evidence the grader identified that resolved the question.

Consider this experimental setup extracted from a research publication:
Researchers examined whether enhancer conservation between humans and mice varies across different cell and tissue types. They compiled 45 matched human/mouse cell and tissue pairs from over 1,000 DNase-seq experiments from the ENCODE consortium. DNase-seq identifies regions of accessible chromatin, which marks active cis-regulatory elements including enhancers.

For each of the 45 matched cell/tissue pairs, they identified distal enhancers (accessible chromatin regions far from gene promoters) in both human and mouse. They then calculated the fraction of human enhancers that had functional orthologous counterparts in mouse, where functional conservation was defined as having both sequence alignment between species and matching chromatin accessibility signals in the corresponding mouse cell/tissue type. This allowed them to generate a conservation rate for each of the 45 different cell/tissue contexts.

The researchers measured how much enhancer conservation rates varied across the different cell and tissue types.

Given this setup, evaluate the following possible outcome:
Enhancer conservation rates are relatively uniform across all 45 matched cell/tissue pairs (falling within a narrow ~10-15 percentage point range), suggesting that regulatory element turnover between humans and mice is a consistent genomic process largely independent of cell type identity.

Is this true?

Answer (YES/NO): NO